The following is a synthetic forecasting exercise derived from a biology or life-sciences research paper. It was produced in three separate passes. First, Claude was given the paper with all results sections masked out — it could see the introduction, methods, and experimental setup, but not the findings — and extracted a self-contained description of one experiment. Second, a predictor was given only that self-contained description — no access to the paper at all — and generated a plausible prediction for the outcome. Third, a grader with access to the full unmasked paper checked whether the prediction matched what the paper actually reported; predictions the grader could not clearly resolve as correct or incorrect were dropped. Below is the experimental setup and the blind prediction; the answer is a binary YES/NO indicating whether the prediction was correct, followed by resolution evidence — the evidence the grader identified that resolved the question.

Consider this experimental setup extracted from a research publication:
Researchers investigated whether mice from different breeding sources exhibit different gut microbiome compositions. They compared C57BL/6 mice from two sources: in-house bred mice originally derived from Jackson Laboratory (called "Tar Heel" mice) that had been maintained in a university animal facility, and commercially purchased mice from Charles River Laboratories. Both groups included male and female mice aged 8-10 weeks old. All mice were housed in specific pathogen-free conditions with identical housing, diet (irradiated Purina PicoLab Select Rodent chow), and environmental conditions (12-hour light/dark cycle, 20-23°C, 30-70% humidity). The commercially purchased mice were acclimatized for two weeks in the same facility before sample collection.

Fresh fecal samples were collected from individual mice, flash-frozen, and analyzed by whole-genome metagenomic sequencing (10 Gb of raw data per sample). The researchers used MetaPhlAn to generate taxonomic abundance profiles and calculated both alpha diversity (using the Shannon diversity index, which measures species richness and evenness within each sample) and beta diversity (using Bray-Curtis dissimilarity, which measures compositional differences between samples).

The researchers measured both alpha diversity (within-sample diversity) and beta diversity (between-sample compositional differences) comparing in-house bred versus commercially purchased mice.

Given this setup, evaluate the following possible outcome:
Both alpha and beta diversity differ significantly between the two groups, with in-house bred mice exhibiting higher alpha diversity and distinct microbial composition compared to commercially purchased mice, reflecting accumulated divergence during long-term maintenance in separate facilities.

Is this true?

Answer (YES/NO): NO